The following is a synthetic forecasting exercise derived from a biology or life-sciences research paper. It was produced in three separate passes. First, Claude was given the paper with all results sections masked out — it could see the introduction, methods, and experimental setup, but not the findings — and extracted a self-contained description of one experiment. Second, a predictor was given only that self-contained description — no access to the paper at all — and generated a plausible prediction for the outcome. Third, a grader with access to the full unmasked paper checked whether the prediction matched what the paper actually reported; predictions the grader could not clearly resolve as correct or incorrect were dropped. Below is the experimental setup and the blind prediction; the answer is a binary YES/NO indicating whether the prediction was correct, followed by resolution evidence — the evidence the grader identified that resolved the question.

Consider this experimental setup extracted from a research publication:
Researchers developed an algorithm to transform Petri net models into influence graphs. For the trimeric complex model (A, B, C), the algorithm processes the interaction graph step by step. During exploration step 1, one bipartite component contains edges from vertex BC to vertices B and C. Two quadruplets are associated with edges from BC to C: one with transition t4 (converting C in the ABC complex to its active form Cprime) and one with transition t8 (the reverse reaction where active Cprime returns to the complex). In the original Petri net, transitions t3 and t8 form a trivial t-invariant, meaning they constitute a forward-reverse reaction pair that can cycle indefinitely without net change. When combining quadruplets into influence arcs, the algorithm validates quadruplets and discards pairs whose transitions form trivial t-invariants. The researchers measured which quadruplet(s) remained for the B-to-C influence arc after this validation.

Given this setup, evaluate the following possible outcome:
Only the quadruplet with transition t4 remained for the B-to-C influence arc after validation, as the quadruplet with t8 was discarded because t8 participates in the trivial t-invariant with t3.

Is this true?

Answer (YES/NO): YES